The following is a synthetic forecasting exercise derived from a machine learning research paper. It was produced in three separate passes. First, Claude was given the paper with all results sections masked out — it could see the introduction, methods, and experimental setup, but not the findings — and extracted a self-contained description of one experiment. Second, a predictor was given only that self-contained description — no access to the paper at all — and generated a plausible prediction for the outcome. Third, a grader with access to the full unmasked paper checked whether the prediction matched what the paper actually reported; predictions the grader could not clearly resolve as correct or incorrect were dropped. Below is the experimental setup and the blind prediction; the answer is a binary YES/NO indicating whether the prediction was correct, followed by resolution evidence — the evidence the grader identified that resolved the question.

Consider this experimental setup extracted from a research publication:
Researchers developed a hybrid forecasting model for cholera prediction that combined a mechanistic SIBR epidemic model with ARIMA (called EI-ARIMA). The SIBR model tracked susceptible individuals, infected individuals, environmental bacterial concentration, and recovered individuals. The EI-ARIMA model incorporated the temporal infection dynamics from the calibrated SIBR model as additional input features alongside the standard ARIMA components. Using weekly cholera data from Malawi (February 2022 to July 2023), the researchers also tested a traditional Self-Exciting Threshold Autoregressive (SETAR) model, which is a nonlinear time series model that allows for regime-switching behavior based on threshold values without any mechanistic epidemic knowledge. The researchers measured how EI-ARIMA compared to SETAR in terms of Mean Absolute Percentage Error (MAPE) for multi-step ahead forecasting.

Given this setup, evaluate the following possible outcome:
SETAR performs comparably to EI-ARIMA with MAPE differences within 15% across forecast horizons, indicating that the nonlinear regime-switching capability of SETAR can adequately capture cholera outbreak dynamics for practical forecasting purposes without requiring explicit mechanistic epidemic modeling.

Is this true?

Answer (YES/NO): NO